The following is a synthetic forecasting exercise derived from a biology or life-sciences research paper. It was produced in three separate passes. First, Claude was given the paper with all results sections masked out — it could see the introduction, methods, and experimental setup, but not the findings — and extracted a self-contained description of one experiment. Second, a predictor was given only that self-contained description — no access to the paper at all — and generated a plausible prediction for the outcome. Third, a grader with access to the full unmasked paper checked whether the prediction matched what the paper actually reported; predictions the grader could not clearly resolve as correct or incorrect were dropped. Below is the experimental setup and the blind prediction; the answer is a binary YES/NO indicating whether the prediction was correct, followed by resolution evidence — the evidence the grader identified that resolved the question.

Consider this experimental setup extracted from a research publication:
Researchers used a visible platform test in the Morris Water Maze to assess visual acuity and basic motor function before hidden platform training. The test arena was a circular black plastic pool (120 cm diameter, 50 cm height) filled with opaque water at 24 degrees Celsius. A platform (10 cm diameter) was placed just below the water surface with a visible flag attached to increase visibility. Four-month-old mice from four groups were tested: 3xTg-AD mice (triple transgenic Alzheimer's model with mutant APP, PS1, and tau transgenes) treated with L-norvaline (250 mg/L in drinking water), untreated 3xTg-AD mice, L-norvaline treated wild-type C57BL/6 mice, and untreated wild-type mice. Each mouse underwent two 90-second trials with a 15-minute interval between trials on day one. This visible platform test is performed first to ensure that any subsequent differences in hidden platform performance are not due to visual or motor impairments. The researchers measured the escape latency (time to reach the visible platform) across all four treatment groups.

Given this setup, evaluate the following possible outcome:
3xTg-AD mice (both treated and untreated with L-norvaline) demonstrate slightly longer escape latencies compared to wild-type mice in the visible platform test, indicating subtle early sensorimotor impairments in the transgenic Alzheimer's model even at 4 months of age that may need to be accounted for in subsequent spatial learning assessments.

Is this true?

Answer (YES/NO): NO